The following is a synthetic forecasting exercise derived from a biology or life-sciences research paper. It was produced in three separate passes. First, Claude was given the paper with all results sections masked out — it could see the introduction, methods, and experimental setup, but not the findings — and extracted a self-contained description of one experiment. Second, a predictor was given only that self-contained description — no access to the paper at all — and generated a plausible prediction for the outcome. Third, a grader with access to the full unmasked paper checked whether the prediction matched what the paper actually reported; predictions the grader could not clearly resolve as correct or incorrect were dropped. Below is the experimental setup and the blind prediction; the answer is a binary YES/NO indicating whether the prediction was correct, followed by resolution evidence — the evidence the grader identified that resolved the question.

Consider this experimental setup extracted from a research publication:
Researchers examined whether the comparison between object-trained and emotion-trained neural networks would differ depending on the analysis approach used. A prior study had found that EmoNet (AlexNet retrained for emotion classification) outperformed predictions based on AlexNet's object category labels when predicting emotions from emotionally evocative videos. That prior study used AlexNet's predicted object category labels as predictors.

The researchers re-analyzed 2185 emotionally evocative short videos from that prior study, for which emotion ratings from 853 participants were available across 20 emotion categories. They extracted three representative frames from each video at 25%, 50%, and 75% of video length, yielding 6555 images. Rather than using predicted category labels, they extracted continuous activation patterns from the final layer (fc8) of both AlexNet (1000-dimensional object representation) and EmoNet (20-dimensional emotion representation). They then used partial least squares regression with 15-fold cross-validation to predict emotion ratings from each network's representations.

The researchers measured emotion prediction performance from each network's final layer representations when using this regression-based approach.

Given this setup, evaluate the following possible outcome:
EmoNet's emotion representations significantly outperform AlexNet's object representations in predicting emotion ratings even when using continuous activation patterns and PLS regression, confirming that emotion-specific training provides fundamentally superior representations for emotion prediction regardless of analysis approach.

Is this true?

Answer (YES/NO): NO